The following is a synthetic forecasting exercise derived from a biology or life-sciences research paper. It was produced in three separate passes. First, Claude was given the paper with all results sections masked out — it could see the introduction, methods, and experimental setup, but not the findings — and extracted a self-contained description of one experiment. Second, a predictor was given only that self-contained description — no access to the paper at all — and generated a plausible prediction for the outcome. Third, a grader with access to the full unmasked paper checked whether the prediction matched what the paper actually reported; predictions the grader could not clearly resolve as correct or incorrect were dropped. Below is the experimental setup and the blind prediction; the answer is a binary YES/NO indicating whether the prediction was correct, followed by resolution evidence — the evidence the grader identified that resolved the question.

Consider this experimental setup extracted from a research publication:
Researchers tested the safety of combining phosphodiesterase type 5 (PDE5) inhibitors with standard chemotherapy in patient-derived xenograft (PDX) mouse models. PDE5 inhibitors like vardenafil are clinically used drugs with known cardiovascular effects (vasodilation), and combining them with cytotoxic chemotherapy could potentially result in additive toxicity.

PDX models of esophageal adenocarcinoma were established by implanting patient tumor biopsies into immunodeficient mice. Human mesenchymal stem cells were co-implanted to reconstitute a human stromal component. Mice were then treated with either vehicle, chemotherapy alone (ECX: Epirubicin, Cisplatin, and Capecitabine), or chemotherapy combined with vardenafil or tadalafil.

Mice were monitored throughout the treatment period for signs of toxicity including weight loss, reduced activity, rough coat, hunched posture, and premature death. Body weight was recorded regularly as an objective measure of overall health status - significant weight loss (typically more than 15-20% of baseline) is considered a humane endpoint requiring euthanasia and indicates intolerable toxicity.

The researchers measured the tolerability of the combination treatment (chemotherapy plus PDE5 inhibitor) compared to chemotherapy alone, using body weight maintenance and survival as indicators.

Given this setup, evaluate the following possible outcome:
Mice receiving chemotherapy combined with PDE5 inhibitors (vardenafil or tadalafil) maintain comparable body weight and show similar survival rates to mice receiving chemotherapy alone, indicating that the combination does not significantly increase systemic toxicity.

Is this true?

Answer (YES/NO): YES